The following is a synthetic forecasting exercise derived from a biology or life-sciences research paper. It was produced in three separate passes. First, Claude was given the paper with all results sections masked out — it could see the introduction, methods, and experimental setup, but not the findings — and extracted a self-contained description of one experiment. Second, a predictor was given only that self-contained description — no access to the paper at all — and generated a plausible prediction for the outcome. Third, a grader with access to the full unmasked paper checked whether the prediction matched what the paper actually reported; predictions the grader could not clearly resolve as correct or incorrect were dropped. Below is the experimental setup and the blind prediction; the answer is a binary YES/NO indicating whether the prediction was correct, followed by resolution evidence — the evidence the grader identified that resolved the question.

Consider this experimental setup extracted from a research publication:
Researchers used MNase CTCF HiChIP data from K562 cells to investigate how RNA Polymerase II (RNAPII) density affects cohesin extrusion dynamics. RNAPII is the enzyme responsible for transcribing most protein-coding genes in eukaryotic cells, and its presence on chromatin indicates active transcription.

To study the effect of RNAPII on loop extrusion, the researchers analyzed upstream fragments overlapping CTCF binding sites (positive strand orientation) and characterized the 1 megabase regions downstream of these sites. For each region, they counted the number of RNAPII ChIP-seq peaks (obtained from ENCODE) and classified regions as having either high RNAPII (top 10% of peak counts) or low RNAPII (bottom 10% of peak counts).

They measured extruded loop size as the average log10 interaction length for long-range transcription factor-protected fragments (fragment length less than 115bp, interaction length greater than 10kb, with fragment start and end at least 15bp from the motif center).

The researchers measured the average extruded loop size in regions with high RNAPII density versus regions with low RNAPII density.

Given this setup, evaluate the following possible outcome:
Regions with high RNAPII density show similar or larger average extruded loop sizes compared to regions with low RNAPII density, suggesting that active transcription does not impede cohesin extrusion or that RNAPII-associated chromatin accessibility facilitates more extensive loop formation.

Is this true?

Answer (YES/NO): NO